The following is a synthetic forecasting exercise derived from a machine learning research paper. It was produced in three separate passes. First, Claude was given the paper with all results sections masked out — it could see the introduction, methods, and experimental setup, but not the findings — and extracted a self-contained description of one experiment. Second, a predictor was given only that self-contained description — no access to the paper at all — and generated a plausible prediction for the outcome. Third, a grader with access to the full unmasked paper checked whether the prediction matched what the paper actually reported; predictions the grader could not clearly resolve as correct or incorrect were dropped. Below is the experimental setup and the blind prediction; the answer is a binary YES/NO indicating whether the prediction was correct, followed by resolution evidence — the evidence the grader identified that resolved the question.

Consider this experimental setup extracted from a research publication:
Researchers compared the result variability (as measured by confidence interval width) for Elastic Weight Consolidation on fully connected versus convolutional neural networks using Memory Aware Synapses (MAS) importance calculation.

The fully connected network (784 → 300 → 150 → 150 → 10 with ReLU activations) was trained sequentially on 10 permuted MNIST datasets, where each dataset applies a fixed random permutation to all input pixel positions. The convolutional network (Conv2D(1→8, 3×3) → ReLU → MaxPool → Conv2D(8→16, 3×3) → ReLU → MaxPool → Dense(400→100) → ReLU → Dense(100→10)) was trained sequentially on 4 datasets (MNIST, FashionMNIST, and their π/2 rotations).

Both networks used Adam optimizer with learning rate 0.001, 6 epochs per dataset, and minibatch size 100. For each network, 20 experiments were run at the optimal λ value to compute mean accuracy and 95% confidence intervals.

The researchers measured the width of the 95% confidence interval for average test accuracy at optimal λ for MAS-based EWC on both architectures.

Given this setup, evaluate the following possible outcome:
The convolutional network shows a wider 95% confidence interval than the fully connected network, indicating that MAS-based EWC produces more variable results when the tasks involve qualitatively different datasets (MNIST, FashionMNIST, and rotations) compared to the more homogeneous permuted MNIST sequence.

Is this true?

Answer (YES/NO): YES